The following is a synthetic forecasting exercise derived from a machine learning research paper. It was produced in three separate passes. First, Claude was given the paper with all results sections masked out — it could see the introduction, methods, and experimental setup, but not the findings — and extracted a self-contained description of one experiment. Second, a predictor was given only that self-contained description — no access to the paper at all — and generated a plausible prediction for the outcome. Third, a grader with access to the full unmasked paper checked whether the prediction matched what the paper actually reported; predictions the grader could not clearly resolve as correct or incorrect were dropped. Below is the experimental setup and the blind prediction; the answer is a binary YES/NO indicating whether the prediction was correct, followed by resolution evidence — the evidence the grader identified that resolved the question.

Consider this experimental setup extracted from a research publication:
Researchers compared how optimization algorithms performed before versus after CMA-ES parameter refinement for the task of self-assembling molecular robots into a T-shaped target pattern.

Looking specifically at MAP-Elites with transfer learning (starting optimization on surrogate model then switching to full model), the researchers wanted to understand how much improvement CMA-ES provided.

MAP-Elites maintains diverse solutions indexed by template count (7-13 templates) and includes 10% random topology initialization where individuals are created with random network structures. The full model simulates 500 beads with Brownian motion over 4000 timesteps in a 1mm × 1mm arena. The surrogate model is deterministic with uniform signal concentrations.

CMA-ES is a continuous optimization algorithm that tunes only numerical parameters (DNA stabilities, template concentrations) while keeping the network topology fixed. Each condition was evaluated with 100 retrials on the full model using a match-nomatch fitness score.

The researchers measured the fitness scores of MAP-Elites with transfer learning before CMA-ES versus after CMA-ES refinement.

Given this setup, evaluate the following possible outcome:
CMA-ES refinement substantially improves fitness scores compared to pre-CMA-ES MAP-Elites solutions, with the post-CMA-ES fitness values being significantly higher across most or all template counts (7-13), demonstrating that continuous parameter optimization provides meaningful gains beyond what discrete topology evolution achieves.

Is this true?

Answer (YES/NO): NO